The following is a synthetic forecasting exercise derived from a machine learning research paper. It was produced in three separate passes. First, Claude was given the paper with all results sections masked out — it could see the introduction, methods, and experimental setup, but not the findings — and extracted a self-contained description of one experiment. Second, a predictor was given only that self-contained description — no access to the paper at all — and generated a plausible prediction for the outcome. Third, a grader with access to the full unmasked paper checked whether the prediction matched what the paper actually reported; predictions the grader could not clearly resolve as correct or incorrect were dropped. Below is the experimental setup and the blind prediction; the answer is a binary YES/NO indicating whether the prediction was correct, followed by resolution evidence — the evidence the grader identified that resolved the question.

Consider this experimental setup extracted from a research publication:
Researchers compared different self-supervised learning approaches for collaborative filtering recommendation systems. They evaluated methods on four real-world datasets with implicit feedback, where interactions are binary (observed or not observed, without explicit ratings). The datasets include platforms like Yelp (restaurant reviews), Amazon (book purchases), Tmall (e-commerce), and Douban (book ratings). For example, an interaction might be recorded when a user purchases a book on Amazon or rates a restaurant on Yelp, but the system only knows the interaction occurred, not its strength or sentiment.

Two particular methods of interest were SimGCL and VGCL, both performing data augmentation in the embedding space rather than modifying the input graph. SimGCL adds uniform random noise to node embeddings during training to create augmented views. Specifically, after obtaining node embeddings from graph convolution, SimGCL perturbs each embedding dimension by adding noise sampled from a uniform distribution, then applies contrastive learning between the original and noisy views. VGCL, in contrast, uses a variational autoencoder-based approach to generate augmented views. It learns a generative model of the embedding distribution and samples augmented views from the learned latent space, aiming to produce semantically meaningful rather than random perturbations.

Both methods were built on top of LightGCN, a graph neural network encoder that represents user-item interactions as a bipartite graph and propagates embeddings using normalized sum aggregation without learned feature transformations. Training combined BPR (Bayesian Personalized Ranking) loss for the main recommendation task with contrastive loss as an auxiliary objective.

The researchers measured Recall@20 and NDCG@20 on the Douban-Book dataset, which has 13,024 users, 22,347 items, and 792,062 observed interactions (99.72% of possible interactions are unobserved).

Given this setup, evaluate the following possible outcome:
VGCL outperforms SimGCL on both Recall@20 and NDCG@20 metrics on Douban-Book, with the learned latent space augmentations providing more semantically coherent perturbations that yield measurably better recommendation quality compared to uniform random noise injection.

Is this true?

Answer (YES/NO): YES